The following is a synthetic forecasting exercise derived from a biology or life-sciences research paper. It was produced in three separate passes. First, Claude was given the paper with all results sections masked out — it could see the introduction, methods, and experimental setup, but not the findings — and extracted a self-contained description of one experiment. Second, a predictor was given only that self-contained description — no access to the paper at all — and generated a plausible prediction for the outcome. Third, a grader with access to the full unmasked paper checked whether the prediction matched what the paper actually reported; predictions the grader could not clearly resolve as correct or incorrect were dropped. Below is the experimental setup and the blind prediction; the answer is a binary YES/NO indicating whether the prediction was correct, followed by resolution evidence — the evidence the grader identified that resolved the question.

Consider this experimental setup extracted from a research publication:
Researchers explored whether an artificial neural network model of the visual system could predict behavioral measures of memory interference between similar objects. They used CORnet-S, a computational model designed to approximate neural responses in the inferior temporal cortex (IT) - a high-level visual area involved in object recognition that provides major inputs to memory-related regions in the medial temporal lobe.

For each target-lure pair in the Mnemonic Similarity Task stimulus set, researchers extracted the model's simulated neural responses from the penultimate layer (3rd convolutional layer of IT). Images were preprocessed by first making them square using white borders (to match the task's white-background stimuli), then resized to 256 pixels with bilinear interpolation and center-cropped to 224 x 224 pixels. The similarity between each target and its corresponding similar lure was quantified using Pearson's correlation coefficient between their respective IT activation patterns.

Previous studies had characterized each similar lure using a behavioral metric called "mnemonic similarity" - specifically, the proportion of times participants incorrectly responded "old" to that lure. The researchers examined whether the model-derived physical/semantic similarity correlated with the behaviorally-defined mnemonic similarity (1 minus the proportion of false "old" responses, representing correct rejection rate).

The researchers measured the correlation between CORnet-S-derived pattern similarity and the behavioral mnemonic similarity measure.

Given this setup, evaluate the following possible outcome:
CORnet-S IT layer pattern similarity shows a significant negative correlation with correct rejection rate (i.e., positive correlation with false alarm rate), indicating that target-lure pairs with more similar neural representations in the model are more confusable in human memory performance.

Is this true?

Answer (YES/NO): YES